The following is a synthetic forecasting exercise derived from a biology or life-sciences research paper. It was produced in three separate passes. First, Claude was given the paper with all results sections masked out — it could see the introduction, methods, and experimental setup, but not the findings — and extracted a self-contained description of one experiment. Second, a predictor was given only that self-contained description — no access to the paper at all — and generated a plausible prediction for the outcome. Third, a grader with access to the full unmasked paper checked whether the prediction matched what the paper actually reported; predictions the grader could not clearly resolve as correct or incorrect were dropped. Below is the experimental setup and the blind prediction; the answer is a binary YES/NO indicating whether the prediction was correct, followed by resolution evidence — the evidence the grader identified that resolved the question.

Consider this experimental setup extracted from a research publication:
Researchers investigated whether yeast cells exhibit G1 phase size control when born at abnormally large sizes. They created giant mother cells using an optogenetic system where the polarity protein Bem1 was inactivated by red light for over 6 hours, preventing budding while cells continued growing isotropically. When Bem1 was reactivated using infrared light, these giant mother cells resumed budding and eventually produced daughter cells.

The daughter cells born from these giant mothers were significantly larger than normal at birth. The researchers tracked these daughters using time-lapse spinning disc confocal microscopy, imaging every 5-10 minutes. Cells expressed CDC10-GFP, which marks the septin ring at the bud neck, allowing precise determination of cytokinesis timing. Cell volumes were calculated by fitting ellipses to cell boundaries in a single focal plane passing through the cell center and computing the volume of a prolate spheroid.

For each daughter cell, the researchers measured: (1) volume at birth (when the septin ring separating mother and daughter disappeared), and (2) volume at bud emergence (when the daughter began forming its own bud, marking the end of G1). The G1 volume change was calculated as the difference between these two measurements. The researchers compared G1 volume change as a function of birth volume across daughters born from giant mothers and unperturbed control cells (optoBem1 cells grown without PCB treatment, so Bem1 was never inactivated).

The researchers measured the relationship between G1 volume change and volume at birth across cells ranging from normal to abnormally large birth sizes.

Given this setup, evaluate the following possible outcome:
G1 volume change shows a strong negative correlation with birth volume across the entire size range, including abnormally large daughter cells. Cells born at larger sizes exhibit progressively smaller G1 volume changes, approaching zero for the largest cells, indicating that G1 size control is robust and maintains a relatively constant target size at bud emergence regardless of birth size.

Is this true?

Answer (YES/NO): NO